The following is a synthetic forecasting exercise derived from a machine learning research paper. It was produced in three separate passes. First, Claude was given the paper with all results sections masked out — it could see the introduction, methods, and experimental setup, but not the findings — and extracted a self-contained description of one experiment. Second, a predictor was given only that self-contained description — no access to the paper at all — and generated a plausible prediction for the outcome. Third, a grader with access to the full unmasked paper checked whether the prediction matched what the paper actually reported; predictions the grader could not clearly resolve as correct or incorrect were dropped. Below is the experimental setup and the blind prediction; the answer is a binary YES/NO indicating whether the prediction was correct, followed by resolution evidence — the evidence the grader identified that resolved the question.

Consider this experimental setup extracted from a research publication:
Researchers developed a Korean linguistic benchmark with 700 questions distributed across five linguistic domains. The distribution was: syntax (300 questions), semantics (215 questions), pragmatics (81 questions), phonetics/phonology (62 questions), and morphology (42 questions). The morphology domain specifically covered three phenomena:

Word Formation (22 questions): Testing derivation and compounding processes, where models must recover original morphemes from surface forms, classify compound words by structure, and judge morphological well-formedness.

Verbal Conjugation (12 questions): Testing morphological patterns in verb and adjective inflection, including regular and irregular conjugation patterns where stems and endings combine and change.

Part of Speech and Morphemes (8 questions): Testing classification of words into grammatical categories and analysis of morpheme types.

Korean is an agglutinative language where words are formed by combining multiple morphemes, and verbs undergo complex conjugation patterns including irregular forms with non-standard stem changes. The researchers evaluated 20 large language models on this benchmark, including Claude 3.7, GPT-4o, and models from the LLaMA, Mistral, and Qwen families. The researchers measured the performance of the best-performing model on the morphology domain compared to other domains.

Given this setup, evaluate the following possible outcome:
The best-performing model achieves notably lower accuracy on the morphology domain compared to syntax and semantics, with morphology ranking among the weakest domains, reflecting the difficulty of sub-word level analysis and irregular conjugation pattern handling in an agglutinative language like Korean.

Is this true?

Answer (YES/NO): YES